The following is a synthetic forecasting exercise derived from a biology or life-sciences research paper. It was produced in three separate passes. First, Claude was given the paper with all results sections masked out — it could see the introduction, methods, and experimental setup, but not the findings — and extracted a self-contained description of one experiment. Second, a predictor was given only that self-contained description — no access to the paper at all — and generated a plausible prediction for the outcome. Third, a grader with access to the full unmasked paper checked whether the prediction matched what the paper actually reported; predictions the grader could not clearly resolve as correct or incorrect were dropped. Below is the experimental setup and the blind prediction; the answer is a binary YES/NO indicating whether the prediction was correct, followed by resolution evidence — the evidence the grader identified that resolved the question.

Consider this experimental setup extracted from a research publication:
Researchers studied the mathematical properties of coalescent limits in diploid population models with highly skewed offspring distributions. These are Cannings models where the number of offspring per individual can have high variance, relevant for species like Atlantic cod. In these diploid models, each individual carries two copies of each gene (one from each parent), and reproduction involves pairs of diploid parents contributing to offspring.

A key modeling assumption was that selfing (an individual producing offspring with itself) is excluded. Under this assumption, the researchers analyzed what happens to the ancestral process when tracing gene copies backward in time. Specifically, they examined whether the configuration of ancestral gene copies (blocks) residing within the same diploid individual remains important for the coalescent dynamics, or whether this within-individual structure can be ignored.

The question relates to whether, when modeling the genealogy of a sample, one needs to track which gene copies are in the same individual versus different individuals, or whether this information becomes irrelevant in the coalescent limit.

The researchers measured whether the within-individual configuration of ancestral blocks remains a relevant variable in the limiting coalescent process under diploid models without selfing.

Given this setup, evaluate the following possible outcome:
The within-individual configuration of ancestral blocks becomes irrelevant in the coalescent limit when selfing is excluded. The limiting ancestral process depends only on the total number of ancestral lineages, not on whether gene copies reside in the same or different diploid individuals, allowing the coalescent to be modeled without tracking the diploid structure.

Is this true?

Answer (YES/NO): YES